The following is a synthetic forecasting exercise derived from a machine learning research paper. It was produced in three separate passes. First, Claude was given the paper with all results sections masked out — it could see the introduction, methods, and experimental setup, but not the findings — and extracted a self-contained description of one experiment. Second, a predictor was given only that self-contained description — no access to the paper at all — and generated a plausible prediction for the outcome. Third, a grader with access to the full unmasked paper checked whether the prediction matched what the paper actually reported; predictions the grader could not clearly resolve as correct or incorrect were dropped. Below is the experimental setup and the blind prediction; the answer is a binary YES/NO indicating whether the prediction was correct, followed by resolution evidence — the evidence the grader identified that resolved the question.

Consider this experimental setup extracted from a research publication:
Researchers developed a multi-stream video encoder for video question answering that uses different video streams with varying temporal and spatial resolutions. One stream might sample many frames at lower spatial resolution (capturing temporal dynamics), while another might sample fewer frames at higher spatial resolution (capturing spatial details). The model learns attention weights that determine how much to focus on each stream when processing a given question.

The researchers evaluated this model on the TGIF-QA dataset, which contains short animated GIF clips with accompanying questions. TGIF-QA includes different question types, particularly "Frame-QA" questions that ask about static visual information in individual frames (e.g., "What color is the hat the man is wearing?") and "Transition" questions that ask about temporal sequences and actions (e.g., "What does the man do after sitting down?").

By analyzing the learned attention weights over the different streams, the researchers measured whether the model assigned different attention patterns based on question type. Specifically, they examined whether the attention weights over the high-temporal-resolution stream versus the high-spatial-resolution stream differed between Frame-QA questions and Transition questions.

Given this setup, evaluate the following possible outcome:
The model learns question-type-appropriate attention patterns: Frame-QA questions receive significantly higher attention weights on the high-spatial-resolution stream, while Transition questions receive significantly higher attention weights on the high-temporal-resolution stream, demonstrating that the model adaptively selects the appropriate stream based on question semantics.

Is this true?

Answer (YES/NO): YES